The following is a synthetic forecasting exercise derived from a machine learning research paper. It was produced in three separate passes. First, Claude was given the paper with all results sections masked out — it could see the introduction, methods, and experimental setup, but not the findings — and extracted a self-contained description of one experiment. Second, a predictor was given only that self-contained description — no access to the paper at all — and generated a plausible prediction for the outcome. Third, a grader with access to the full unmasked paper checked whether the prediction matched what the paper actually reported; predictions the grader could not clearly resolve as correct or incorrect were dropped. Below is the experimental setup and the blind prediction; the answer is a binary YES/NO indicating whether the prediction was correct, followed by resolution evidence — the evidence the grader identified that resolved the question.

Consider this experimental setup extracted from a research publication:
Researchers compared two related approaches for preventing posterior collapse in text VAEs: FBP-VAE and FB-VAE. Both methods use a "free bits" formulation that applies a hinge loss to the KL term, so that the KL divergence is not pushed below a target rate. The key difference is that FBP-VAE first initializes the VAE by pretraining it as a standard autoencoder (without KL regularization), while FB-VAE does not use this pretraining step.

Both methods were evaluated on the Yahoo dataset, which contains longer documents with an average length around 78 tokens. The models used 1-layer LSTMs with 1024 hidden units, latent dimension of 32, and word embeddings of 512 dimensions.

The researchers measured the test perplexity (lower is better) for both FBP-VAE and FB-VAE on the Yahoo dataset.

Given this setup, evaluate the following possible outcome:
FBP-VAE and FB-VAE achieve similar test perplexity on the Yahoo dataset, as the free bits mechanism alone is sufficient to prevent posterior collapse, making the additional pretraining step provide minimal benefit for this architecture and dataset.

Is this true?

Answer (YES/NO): NO